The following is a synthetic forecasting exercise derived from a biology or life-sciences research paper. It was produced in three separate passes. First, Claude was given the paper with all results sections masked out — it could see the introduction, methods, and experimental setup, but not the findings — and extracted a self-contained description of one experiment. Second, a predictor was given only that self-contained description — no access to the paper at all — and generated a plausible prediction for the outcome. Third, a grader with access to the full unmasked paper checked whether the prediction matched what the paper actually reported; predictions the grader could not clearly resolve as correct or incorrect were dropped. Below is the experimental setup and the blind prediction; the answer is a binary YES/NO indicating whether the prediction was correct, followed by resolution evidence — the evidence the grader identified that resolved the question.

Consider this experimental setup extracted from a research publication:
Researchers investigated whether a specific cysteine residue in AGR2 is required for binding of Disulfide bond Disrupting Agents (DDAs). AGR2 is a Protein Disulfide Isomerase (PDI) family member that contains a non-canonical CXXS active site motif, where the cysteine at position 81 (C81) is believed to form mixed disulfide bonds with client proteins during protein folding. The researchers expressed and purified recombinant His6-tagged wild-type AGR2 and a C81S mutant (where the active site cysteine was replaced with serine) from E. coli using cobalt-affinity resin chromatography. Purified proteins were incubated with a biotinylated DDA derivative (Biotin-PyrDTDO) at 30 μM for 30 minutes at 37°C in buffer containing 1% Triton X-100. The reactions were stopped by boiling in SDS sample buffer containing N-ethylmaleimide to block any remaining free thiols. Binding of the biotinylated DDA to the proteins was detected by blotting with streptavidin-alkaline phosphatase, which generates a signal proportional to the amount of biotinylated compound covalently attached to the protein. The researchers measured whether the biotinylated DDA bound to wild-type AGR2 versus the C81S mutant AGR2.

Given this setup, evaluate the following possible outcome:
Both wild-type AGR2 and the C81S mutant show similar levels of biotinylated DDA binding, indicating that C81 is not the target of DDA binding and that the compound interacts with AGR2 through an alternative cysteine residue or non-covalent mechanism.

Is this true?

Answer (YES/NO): NO